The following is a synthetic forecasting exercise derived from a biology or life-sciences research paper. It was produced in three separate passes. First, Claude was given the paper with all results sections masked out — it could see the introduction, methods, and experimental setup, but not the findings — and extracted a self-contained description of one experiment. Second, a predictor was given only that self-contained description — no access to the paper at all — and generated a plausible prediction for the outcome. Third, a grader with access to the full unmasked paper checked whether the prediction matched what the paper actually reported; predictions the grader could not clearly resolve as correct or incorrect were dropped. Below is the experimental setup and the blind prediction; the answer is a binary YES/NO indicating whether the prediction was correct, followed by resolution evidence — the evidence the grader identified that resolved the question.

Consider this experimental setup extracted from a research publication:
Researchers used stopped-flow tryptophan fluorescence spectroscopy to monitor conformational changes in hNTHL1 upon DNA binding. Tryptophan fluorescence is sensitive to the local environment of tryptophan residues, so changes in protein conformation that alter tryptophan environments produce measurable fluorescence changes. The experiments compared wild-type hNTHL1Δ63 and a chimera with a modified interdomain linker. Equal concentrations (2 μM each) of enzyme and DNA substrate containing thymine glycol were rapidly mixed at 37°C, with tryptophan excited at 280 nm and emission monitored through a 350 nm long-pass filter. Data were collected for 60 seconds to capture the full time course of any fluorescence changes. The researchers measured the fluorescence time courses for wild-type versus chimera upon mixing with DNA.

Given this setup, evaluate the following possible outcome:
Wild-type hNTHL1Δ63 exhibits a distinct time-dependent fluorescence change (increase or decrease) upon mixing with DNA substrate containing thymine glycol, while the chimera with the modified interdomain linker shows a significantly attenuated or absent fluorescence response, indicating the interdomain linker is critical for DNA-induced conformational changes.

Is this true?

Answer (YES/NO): YES